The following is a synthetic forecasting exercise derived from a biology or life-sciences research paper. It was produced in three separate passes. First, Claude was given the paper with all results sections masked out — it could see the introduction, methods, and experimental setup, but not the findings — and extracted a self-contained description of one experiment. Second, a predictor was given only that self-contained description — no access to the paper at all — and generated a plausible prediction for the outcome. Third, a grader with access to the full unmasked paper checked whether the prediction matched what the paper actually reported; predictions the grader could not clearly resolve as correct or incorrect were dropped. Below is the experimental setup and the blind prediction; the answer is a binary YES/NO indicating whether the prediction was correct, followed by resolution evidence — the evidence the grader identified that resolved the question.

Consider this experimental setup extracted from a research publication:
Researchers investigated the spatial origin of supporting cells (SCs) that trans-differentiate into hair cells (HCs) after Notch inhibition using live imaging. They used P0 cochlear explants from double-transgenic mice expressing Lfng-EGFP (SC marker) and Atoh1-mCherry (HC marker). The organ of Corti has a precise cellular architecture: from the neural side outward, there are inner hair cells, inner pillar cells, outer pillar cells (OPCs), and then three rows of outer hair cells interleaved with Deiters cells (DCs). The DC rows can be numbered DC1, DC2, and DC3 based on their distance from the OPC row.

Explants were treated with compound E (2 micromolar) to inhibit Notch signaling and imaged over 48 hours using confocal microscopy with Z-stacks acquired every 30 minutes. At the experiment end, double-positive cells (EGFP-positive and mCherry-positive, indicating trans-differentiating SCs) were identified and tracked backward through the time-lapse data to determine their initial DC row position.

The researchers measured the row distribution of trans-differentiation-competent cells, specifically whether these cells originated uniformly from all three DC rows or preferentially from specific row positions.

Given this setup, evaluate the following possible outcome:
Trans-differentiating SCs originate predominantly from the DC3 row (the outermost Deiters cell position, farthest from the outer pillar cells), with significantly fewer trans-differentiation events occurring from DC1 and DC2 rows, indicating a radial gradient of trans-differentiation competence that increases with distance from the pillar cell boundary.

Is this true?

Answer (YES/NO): YES